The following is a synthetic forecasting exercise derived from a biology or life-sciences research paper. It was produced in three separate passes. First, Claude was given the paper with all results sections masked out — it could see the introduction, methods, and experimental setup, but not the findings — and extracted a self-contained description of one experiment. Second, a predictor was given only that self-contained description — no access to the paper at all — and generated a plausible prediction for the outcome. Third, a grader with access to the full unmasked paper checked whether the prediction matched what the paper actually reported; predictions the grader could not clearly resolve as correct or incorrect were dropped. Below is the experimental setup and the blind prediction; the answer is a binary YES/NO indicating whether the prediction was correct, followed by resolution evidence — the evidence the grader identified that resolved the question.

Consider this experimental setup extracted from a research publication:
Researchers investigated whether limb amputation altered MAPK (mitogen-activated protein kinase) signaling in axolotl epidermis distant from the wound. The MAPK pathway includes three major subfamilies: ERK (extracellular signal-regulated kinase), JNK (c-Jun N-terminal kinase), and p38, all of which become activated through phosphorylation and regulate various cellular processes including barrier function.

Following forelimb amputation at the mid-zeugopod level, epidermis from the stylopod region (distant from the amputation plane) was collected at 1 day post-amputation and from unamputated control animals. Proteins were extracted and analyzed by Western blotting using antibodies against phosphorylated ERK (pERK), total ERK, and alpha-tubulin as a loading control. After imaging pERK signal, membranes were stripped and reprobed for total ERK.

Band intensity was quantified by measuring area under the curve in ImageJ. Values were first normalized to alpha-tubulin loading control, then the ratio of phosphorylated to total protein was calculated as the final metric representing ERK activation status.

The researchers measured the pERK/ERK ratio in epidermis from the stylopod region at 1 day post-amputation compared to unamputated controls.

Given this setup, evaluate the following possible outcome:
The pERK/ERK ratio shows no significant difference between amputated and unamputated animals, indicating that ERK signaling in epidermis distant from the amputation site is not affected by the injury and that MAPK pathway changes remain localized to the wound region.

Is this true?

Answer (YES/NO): NO